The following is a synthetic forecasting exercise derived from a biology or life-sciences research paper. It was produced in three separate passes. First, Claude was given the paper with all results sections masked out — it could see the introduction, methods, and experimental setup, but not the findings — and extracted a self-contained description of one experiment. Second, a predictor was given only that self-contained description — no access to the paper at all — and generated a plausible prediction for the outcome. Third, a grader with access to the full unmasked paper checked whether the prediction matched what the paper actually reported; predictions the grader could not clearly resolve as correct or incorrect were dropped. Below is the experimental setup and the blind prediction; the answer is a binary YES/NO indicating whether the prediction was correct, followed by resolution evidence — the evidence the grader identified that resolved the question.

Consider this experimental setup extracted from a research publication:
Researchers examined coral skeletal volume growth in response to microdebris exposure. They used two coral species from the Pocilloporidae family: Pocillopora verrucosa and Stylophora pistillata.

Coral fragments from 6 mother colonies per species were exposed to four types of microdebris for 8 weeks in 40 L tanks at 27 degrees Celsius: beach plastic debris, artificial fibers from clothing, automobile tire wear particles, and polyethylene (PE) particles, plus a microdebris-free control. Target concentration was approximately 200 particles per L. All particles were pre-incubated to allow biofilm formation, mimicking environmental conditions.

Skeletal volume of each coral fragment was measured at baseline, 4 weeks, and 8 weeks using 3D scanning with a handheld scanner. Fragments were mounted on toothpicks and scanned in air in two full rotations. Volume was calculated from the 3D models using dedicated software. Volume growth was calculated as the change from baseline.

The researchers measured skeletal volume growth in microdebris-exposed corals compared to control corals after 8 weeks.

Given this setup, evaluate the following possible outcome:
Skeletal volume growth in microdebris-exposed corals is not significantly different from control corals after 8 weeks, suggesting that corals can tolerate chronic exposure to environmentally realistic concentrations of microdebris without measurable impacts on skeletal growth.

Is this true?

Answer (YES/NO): NO